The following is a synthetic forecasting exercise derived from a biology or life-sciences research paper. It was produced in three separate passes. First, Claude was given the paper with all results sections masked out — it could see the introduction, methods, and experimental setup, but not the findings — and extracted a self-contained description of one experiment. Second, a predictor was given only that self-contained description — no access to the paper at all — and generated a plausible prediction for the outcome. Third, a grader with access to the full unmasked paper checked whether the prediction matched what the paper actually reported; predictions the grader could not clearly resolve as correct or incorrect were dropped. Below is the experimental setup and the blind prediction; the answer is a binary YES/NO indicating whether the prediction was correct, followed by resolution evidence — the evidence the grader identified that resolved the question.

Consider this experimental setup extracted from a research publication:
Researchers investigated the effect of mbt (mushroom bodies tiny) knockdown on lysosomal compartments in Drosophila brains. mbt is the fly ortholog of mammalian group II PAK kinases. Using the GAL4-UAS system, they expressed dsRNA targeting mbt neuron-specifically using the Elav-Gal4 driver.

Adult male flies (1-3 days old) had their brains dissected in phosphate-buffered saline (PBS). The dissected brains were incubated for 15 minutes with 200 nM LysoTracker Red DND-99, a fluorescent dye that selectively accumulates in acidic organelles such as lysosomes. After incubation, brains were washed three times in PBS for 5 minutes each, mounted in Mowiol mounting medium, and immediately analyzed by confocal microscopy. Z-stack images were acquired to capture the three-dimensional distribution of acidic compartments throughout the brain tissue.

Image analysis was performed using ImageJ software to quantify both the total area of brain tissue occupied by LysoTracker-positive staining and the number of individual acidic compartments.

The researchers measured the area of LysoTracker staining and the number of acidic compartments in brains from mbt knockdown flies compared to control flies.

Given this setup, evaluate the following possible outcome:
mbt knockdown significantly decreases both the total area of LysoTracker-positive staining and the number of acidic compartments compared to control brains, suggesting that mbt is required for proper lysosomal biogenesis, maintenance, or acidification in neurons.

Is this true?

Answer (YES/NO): YES